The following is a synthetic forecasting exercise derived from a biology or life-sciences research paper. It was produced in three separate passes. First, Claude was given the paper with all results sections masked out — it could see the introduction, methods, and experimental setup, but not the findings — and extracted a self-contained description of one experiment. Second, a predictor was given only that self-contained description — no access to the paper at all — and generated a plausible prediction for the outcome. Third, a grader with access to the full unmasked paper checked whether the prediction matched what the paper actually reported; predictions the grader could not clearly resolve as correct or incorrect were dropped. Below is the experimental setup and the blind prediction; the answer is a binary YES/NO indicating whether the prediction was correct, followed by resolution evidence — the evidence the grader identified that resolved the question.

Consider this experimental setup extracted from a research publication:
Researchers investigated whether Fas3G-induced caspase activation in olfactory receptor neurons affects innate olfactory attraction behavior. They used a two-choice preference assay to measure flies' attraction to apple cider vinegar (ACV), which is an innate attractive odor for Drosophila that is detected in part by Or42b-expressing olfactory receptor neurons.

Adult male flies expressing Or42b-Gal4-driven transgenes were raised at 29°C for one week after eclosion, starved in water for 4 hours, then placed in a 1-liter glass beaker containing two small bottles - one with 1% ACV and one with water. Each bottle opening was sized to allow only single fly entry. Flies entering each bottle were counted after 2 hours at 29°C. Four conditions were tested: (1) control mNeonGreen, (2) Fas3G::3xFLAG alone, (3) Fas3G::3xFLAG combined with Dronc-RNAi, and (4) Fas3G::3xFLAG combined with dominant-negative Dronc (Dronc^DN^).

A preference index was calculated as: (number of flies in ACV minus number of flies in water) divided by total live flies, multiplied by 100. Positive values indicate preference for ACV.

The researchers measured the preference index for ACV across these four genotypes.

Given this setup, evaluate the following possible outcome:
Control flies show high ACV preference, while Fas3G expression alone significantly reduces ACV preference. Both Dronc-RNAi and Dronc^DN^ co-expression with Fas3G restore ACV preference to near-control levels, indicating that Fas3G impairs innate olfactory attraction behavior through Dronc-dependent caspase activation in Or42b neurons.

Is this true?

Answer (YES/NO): NO